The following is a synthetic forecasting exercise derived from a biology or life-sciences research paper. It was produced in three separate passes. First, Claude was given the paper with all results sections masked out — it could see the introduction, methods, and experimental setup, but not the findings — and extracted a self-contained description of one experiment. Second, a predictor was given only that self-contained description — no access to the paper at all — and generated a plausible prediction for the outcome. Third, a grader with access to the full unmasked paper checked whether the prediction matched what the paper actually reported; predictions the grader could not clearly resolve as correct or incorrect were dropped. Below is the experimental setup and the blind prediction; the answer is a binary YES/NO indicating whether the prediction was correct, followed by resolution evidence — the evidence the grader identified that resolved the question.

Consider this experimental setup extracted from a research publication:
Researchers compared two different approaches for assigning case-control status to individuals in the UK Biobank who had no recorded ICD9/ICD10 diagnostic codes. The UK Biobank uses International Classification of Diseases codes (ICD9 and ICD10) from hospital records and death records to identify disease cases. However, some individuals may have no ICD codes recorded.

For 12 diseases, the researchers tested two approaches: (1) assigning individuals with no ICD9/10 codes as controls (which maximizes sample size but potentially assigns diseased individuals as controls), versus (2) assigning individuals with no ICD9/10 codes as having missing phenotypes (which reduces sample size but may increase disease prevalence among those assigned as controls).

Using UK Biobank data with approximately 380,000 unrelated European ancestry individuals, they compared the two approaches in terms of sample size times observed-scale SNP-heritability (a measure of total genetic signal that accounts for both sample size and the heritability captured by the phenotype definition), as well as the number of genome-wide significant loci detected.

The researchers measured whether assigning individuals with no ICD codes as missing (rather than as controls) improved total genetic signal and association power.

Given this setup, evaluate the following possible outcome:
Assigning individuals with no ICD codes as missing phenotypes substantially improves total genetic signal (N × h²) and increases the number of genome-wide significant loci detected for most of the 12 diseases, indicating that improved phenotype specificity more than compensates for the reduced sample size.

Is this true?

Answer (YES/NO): NO